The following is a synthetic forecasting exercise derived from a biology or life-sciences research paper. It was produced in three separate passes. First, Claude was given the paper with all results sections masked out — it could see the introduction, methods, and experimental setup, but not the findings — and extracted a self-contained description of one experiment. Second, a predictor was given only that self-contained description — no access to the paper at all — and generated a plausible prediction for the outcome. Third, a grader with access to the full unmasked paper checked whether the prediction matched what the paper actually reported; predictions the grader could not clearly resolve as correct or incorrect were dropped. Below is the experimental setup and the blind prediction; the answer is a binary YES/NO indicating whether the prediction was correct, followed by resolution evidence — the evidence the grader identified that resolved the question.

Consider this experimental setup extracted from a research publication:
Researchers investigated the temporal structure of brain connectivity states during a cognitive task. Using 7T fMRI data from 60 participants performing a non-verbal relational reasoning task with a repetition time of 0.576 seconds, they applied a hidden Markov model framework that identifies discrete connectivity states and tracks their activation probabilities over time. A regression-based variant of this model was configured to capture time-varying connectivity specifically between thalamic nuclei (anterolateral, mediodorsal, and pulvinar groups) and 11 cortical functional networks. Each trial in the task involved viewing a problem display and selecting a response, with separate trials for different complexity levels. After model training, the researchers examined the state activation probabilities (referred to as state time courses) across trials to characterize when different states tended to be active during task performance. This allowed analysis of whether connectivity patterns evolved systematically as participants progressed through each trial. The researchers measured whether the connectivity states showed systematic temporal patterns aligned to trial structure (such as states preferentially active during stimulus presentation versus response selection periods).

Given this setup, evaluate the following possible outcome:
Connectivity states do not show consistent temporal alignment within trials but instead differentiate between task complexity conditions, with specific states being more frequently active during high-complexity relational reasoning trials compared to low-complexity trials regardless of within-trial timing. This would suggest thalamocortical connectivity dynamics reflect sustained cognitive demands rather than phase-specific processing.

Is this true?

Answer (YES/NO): NO